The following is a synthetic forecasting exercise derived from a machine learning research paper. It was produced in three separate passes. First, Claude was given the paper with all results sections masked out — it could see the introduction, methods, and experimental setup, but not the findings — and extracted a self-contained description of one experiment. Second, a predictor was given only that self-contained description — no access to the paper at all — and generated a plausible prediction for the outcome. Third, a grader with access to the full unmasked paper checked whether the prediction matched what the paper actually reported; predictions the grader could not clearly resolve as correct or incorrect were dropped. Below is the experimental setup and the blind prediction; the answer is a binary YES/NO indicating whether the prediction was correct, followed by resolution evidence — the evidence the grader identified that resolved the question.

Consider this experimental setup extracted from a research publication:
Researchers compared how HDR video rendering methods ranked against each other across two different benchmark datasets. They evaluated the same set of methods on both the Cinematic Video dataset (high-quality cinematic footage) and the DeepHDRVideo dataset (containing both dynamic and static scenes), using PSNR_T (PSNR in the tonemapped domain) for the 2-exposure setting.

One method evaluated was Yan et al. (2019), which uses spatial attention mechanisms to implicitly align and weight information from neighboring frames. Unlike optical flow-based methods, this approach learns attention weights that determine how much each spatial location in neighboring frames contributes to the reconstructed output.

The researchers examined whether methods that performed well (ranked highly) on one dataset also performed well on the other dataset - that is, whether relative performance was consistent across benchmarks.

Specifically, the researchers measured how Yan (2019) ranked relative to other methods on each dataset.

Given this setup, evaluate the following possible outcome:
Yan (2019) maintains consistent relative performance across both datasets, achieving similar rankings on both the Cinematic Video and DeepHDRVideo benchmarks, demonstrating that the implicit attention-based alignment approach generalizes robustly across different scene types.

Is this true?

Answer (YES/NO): NO